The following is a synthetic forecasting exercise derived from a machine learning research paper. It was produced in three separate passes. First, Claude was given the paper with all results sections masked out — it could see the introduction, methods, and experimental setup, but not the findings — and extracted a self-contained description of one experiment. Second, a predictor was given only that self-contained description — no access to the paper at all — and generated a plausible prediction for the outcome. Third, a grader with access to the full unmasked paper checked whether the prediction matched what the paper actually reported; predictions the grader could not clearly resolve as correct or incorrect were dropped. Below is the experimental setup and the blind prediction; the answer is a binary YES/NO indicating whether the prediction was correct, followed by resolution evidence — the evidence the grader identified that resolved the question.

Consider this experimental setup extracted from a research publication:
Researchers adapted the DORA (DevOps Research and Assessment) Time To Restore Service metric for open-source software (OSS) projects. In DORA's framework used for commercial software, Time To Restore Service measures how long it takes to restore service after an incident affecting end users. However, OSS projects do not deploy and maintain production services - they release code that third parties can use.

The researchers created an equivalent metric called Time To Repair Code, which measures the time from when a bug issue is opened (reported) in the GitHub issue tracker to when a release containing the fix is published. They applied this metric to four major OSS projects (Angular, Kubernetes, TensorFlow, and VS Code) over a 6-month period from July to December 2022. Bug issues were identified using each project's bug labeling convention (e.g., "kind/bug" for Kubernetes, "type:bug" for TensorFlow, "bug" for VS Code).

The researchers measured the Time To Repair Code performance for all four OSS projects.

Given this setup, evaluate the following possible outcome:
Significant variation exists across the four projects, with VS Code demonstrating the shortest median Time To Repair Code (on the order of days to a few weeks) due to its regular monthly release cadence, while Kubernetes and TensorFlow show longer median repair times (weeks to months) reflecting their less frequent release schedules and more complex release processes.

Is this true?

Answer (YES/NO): NO